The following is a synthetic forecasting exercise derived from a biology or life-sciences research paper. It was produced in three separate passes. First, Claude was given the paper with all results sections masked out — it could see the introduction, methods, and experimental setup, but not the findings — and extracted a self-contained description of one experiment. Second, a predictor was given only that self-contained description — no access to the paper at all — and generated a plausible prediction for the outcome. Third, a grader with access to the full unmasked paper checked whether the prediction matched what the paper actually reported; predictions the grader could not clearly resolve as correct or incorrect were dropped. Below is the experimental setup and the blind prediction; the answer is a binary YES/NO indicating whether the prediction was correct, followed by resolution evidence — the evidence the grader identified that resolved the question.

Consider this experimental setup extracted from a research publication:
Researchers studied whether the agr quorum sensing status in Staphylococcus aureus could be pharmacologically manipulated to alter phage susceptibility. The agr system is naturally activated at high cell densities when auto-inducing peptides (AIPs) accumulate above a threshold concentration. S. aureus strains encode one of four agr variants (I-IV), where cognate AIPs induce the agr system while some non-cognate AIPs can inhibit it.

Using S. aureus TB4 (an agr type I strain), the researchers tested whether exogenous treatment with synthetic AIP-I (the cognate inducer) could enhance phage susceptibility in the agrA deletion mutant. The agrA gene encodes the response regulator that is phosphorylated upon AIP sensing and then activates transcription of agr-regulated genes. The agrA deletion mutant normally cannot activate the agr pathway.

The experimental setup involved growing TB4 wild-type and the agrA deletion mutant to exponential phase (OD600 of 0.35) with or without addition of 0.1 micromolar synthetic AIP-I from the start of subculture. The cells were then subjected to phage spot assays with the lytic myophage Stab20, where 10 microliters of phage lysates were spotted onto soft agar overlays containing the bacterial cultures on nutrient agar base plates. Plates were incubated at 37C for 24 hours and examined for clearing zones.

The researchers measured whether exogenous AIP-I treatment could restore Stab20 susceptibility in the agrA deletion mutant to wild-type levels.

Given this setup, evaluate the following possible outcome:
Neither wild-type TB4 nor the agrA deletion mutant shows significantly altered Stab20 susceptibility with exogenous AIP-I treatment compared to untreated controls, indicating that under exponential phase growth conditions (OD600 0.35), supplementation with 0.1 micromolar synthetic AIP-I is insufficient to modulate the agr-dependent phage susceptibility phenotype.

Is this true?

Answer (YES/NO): NO